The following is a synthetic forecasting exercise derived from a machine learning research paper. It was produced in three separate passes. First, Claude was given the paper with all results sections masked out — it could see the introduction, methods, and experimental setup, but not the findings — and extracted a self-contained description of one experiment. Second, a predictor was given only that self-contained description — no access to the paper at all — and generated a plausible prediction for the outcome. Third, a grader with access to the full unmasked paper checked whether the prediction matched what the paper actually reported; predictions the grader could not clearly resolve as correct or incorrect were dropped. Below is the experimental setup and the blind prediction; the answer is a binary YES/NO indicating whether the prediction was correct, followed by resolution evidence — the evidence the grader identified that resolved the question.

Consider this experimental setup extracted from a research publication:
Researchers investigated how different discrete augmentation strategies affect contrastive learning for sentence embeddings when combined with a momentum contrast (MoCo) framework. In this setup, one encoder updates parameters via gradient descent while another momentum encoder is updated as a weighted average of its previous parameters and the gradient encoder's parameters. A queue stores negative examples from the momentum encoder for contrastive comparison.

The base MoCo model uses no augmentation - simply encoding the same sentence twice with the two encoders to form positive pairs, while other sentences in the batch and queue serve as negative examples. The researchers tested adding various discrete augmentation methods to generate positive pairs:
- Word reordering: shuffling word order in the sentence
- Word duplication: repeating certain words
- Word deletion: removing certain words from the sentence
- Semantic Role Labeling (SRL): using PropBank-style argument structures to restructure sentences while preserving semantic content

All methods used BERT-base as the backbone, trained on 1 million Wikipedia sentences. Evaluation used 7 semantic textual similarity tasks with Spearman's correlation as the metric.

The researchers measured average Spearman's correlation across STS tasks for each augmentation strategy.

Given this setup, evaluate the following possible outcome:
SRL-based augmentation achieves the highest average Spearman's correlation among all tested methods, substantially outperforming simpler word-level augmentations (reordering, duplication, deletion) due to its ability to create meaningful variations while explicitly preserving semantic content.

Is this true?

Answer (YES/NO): NO